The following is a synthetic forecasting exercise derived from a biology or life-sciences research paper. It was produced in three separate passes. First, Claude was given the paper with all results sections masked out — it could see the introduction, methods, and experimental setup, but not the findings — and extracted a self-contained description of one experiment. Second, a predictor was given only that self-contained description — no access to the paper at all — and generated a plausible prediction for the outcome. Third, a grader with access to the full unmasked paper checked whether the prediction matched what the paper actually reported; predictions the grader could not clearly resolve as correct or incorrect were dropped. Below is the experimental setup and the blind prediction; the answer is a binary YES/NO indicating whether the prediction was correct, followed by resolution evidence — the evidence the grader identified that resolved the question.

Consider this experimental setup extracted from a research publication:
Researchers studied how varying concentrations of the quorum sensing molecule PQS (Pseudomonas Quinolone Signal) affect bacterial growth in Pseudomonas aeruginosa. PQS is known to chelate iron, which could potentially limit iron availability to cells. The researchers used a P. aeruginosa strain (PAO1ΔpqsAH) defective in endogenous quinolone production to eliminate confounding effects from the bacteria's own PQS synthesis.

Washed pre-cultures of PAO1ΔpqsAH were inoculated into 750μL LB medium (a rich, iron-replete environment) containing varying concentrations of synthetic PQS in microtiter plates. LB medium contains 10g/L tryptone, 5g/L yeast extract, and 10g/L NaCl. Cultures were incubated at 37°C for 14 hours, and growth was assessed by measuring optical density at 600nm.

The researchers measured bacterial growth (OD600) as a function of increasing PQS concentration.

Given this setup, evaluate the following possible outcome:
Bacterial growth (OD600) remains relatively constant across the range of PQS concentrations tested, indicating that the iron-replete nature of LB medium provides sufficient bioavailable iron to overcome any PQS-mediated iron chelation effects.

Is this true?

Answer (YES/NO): NO